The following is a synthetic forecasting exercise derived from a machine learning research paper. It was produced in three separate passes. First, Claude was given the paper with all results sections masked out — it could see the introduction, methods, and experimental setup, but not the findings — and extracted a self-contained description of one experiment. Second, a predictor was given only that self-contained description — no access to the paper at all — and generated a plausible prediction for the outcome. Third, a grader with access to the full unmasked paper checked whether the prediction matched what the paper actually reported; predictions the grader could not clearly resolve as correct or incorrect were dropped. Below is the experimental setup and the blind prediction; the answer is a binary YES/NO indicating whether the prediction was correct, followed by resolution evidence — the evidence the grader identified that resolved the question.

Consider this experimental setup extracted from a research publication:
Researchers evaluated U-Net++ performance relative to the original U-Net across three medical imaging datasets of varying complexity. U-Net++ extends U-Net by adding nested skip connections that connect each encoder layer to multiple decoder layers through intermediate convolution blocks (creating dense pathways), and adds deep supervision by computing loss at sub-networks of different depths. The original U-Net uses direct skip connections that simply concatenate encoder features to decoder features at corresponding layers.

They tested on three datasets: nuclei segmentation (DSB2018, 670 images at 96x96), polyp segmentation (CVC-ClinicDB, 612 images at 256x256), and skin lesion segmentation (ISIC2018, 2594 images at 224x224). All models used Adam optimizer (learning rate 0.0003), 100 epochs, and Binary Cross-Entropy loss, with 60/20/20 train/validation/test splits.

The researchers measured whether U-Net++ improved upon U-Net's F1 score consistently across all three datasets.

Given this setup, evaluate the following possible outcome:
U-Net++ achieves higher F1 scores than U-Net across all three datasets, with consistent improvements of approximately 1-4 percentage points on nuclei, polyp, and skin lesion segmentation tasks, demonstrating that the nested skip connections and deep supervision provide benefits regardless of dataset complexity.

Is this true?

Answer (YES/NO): NO